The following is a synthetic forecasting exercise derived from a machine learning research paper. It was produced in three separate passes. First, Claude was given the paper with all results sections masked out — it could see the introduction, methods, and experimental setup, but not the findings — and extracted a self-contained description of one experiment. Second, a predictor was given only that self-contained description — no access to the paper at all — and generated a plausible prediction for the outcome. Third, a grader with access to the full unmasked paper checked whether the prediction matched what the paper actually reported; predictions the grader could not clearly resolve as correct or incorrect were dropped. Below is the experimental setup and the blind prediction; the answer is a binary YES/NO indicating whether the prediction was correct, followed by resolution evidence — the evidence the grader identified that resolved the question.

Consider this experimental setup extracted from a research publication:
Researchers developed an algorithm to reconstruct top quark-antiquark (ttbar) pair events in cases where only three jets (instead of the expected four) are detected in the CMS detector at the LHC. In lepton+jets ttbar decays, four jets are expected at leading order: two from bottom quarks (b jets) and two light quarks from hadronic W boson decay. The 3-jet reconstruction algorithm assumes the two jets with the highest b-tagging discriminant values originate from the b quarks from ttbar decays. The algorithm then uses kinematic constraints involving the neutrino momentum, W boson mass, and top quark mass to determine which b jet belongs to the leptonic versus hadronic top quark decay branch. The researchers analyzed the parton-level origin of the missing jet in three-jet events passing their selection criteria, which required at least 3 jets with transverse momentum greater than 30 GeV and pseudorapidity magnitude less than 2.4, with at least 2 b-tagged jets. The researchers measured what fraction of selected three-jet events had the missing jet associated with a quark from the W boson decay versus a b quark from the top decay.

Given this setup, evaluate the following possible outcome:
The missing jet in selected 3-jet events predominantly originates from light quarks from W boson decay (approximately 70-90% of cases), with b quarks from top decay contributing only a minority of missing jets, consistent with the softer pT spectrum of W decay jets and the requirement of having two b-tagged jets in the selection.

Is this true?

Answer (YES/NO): NO